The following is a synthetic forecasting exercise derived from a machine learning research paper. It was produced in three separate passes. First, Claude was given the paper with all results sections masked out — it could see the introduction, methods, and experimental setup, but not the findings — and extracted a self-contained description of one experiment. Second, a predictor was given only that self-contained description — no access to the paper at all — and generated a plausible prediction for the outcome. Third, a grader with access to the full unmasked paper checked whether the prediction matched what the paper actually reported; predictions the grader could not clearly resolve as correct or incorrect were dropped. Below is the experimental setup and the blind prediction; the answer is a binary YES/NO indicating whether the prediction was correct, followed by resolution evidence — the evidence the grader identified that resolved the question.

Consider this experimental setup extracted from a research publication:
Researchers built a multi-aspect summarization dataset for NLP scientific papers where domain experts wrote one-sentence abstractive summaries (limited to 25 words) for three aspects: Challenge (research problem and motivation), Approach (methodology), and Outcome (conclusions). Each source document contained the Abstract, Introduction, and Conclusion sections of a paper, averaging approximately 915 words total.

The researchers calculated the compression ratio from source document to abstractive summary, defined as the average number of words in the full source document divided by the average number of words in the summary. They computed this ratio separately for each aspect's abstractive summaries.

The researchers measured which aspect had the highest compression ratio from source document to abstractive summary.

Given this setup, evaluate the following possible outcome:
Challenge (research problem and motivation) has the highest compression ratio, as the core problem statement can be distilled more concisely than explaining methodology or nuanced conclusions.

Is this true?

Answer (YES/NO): NO